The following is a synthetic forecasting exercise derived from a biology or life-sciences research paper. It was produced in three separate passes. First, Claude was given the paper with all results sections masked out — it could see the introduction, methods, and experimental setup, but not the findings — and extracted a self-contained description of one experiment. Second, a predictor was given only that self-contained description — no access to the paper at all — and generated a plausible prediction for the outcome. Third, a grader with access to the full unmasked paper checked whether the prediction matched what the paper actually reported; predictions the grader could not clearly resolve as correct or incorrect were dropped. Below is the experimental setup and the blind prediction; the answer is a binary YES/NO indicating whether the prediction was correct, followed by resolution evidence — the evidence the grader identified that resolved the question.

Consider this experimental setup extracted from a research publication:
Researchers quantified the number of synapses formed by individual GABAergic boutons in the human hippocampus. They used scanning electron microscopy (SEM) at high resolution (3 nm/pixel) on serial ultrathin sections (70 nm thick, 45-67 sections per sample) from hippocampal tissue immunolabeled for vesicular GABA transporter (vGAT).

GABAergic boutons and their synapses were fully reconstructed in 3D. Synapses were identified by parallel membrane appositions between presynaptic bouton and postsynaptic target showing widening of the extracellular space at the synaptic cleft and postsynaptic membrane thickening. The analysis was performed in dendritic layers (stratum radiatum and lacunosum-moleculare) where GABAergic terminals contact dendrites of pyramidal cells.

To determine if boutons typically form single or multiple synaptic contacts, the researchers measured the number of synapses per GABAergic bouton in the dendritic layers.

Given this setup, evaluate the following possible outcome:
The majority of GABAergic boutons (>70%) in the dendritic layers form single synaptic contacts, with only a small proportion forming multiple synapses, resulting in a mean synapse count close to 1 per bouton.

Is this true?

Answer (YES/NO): YES